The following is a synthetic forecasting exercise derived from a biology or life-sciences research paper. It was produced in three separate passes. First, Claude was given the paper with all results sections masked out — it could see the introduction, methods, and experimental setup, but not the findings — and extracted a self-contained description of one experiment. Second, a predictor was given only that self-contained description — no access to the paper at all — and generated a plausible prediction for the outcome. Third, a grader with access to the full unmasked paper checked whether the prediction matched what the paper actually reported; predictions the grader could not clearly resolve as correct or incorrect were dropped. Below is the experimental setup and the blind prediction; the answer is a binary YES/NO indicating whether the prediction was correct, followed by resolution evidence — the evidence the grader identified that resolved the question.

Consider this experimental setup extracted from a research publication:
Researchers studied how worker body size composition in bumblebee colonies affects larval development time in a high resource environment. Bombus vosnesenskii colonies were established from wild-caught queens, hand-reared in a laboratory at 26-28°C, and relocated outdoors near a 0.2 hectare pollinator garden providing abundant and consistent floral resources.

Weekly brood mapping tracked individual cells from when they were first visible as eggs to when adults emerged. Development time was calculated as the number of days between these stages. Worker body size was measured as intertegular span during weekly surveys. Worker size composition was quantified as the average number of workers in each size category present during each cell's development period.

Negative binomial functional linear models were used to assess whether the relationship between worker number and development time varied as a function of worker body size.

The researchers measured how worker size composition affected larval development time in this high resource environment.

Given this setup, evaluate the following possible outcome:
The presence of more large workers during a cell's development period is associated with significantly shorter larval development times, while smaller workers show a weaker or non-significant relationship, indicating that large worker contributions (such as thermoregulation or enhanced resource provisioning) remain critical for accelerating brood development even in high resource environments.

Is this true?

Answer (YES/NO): NO